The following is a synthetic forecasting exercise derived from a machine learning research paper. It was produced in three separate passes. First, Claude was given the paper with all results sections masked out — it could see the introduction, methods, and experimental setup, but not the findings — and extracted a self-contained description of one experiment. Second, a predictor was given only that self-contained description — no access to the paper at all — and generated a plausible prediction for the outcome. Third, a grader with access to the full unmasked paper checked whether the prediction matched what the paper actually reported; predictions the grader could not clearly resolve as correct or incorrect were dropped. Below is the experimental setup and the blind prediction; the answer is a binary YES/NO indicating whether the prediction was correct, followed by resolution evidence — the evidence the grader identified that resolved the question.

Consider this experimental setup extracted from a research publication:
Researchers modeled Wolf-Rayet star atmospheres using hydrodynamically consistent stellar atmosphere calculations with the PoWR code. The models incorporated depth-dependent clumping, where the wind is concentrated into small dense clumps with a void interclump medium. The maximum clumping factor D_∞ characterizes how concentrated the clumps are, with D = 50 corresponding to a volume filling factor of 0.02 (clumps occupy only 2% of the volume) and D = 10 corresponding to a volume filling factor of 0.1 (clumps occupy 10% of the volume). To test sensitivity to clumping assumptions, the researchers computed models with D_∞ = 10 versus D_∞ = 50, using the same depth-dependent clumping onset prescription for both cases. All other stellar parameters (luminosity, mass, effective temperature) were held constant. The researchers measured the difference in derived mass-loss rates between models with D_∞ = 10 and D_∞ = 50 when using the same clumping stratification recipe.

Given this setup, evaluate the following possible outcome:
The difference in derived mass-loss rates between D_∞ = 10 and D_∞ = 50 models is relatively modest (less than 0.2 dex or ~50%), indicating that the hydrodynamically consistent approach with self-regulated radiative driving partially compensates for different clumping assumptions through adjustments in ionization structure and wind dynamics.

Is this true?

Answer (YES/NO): YES